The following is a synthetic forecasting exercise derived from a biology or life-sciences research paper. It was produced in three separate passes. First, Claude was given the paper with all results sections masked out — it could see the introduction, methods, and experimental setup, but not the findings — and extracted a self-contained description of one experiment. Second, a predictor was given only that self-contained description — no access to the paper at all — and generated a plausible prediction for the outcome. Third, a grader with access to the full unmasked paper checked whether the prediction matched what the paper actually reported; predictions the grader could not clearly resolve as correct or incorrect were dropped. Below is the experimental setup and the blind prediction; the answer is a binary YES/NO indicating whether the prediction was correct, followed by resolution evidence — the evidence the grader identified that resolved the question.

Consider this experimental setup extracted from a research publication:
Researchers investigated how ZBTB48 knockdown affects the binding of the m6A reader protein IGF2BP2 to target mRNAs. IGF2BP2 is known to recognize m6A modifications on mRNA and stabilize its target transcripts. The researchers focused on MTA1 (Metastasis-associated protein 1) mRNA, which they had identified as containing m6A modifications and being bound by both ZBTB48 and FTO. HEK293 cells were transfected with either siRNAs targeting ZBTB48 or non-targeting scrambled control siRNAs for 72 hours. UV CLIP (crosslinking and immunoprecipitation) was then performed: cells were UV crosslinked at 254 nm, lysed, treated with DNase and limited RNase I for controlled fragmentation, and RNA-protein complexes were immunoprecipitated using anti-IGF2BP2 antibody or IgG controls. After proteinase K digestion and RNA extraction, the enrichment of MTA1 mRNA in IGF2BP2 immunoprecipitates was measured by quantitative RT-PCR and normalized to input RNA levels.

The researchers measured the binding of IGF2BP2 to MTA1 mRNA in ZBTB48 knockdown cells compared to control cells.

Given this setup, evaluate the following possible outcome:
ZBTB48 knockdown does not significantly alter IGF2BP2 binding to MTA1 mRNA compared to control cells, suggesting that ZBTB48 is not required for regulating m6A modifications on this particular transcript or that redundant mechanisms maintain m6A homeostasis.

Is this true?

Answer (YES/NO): NO